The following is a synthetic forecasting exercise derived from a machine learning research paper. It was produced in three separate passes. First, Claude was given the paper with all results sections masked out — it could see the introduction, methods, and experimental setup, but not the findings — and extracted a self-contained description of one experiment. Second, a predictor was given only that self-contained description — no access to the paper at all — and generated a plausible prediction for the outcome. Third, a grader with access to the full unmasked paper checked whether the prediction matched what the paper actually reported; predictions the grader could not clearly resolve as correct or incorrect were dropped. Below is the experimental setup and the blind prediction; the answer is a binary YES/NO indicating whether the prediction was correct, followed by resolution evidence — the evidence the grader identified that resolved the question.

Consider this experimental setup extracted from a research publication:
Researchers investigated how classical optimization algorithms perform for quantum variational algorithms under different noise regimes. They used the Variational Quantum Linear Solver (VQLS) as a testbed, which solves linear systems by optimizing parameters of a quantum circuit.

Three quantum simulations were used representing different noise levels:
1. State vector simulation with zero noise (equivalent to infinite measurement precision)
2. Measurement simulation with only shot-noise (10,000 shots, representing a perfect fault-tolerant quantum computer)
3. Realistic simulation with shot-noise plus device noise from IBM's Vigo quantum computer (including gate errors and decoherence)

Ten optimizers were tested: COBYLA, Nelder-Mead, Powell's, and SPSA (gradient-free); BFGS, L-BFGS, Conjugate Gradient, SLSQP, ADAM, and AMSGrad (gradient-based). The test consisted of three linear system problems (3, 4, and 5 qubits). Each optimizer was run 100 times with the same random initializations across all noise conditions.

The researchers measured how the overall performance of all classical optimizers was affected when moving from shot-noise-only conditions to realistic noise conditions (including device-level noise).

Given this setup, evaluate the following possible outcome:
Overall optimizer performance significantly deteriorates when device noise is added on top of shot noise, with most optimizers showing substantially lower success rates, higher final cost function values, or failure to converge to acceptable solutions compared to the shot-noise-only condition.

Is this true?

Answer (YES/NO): YES